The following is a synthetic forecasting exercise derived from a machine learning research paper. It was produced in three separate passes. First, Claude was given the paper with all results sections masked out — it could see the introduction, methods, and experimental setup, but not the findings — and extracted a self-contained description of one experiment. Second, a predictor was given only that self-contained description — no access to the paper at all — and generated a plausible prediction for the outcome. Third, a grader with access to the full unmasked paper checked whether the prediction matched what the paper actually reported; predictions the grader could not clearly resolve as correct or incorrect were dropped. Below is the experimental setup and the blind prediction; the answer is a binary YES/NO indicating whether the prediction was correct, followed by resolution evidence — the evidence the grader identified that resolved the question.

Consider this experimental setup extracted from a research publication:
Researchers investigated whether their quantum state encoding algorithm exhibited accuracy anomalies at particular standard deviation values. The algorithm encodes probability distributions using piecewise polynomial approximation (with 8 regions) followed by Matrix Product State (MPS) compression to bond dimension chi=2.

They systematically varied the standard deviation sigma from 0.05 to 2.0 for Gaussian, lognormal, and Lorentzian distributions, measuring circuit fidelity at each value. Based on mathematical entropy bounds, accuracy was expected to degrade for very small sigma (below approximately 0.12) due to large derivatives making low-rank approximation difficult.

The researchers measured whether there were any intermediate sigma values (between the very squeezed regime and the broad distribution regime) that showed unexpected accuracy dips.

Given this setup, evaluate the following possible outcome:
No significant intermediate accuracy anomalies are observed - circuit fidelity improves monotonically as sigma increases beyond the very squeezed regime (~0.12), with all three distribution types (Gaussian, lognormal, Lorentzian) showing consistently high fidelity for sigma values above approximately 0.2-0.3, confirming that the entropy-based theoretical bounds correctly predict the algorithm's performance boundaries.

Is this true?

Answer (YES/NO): NO